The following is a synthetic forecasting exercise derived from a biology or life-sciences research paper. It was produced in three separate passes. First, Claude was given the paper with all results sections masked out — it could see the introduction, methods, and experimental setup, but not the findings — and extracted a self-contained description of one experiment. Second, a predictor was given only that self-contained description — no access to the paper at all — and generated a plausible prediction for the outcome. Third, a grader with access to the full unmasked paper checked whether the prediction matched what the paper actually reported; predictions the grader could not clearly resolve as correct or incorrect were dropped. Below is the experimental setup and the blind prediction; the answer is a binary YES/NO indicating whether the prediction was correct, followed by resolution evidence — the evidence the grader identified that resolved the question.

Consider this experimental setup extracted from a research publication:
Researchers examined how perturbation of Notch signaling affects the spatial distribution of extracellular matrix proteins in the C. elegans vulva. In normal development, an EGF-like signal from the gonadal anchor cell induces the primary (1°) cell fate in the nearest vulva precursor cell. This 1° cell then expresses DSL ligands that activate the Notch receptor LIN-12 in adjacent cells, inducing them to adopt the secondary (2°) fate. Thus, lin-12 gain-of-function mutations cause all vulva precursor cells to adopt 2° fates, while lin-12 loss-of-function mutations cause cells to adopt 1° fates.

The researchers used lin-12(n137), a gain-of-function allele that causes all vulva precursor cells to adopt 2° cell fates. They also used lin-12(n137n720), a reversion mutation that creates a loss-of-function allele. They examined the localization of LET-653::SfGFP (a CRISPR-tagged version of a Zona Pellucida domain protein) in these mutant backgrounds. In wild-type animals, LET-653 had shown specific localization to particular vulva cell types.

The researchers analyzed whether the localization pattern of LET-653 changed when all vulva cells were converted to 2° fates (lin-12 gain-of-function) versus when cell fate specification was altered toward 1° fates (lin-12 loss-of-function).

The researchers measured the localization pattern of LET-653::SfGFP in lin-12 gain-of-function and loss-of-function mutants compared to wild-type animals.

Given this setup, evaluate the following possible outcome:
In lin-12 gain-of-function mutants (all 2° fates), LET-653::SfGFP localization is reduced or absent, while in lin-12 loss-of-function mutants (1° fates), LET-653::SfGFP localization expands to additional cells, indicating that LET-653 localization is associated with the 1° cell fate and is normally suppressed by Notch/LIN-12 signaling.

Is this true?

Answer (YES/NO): YES